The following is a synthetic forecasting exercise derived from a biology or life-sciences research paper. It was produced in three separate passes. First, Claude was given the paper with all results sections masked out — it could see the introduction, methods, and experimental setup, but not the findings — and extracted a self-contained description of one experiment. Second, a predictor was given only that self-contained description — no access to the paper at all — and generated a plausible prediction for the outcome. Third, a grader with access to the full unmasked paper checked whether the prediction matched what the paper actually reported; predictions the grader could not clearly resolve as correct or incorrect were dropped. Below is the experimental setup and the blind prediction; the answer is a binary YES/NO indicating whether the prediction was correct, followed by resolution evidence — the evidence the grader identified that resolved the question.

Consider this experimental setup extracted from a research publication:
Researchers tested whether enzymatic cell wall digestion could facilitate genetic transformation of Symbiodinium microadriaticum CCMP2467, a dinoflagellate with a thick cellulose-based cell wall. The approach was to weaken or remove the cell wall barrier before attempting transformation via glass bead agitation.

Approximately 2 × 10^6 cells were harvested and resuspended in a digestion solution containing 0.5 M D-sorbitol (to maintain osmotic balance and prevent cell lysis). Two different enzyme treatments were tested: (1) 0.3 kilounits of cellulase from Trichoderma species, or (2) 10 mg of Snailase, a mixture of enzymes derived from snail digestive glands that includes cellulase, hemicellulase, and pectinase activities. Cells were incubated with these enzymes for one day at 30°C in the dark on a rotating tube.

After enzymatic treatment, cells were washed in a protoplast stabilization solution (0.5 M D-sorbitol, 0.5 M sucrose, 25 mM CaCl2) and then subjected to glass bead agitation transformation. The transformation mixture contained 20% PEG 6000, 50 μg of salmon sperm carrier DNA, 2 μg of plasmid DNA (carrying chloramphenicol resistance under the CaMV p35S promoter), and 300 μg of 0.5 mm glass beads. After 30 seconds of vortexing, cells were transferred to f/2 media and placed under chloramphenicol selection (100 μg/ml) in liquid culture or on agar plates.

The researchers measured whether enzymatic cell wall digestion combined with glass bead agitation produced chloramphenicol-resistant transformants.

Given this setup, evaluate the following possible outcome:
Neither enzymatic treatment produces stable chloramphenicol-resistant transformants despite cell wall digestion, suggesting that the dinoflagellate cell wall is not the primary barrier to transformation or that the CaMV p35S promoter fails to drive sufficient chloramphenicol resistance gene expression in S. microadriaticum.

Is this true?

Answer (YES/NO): YES